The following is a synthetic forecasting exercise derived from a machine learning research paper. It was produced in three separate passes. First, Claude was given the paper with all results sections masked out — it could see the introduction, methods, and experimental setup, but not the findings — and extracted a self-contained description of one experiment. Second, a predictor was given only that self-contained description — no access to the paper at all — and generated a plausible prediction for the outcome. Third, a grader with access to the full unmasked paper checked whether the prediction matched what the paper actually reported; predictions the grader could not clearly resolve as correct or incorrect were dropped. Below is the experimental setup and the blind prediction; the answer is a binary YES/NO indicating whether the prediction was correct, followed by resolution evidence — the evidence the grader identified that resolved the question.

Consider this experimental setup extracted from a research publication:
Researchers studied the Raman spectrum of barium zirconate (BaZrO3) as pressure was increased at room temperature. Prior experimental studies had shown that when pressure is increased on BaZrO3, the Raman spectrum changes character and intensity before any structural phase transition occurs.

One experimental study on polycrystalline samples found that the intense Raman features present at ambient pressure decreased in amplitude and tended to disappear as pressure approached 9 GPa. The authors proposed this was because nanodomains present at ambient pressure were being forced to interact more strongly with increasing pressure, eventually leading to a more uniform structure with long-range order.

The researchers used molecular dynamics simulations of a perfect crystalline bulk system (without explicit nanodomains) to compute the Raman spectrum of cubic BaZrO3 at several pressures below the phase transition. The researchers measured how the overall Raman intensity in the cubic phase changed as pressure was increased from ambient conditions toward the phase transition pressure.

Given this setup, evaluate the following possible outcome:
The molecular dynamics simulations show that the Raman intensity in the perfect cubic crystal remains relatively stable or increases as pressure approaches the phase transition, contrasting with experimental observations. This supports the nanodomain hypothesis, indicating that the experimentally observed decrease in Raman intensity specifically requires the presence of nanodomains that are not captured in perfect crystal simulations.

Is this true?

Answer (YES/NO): NO